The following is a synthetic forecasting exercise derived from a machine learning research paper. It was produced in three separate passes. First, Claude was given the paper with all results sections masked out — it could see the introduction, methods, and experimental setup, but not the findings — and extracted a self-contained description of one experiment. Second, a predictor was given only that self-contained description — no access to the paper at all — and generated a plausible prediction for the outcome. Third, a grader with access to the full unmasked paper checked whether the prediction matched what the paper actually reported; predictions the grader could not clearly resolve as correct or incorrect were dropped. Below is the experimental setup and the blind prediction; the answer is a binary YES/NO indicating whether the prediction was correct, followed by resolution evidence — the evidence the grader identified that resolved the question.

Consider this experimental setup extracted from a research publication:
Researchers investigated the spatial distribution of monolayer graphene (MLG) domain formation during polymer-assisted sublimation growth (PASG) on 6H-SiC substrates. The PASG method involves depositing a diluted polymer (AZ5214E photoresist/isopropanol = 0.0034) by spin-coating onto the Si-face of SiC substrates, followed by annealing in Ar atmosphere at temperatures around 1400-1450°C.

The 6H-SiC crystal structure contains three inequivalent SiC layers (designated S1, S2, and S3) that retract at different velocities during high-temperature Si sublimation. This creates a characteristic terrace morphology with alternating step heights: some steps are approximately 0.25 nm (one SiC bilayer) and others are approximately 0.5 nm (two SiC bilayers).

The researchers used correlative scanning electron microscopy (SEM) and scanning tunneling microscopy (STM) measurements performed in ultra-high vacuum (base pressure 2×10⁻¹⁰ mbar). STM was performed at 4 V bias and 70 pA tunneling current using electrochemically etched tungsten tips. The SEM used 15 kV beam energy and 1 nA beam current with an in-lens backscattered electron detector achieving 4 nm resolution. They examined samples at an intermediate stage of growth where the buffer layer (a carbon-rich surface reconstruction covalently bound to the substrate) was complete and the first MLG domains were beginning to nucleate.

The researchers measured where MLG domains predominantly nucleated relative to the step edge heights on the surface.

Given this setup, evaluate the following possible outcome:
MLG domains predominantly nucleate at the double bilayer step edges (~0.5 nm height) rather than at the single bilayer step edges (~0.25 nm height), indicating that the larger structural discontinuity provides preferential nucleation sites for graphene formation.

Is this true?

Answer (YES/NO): YES